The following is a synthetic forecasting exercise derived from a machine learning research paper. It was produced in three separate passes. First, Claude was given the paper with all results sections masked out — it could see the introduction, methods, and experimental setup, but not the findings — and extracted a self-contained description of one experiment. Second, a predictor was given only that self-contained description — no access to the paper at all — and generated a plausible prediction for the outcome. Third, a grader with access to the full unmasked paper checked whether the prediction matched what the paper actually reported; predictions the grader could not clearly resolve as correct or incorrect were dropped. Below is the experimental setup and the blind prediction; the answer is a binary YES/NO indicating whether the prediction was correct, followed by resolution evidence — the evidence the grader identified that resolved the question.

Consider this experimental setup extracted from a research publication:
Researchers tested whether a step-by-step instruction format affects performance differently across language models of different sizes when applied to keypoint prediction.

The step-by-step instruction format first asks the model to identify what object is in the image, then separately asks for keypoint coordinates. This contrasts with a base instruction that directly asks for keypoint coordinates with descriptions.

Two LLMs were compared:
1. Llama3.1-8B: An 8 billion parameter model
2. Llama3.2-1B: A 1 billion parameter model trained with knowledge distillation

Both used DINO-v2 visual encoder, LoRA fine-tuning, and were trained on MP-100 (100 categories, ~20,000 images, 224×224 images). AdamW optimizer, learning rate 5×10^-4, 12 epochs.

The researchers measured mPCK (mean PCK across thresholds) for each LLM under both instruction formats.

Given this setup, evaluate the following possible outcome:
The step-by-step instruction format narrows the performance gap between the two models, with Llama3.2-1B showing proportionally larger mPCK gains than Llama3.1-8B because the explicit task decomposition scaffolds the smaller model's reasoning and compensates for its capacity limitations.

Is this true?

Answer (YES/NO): YES